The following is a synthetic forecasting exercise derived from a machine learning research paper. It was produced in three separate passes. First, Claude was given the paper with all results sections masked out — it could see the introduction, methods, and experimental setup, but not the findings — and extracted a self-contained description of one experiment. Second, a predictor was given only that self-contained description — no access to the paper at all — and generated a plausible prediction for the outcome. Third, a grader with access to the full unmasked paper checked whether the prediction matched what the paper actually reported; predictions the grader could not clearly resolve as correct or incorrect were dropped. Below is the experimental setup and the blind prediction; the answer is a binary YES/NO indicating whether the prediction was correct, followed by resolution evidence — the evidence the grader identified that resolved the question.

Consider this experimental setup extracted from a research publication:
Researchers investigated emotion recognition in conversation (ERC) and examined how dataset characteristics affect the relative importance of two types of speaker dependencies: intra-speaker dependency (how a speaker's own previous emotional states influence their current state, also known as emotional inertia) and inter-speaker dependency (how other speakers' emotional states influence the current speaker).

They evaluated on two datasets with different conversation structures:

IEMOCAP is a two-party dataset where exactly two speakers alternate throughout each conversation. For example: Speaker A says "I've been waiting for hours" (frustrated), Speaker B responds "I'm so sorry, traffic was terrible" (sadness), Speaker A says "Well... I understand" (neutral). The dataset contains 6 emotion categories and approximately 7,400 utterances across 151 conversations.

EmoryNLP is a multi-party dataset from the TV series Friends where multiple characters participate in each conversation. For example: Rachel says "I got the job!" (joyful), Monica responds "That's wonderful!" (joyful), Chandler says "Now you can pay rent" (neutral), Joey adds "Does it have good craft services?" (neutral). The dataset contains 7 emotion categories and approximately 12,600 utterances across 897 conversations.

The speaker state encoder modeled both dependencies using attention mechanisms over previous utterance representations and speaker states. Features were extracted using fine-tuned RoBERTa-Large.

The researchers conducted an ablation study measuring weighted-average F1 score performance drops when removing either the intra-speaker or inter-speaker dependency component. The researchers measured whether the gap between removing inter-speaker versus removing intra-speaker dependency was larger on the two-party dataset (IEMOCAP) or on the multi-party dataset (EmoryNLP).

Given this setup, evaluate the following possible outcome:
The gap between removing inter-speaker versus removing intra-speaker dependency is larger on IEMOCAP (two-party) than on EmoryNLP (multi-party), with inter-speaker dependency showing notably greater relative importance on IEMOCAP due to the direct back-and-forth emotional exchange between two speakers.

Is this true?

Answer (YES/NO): YES